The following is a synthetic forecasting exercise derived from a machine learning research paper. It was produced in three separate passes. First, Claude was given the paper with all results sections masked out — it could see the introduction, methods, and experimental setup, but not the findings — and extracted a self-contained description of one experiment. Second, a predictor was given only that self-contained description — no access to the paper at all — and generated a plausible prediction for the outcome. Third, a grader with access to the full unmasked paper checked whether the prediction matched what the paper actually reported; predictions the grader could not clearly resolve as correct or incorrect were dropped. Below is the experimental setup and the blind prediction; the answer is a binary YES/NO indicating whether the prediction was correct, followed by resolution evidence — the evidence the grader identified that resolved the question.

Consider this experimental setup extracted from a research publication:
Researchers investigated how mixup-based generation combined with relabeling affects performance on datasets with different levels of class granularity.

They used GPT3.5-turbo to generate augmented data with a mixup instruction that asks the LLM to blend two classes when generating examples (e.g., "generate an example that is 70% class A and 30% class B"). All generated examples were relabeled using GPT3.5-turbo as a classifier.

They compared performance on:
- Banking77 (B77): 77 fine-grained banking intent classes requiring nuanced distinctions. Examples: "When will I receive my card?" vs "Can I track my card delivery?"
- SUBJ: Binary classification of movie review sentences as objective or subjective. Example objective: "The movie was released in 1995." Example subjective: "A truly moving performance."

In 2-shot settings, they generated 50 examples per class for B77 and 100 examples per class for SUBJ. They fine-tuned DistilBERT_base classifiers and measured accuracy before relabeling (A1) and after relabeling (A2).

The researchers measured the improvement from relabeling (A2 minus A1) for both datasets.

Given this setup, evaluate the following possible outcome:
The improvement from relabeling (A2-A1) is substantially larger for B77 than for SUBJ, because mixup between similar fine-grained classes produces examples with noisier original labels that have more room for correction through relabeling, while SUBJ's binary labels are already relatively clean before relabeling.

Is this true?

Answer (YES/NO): NO